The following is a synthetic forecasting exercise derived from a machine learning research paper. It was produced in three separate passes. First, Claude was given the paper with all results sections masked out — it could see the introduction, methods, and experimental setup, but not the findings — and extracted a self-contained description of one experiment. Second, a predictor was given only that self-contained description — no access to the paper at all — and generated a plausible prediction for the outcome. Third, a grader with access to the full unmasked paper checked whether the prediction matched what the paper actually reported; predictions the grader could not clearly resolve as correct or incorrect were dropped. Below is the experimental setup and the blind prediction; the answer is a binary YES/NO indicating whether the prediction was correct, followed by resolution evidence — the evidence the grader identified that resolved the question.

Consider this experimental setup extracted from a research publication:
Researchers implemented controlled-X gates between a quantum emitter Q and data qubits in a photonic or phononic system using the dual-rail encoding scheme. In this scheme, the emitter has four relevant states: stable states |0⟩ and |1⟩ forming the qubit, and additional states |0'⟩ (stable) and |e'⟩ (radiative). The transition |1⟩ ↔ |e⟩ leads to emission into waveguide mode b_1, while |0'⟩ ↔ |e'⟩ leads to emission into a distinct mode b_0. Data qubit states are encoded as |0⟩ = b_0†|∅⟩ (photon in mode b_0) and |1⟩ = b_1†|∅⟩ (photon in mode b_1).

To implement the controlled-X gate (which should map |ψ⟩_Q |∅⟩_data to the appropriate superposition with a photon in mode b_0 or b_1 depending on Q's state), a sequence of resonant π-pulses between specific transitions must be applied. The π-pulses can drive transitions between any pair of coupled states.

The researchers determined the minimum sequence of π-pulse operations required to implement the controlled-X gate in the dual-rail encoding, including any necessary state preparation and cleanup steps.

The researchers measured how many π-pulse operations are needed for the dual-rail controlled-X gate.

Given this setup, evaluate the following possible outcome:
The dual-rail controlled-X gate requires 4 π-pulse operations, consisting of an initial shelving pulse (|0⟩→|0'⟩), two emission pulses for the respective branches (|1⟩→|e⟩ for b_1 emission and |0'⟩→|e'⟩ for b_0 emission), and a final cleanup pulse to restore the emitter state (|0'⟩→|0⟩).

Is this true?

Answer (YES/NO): YES